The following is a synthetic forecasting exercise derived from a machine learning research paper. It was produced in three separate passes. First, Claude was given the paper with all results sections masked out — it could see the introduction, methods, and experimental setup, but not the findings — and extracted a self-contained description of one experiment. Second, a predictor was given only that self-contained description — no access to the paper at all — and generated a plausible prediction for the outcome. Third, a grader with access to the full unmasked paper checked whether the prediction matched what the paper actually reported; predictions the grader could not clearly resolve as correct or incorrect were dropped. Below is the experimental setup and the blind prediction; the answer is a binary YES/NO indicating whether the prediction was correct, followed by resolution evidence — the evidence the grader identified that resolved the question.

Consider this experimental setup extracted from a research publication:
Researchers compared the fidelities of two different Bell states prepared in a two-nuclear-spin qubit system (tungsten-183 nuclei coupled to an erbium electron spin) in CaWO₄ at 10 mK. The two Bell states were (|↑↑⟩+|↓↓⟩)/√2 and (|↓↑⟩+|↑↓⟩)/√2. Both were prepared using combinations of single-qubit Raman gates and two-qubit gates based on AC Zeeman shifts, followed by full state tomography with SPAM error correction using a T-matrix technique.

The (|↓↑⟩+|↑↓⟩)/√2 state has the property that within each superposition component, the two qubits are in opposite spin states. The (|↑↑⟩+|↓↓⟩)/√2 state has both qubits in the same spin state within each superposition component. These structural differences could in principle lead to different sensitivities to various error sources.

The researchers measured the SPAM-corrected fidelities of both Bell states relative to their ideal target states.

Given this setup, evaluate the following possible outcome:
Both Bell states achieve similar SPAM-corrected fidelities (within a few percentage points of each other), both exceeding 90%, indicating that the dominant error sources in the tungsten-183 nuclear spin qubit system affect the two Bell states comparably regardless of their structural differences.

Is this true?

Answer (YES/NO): NO